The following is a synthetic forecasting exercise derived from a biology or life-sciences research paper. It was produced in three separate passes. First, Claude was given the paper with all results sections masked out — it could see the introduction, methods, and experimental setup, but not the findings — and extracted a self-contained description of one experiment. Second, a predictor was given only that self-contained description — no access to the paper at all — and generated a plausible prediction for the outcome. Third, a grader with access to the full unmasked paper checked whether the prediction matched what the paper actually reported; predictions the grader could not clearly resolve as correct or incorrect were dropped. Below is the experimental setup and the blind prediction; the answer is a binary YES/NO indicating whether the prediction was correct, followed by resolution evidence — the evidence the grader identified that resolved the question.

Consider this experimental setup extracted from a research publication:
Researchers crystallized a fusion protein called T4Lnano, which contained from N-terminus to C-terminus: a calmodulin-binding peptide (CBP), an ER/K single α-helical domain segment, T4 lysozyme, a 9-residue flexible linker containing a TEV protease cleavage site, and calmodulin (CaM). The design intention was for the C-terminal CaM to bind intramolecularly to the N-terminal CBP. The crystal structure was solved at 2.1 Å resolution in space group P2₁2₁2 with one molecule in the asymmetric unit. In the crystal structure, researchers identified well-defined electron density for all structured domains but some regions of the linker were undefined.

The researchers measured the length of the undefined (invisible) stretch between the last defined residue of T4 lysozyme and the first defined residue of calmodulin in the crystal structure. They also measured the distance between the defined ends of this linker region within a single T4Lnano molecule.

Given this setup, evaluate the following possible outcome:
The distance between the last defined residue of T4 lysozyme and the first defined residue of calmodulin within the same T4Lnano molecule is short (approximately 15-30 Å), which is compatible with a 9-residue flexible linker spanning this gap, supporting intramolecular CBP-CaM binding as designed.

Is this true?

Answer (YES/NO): NO